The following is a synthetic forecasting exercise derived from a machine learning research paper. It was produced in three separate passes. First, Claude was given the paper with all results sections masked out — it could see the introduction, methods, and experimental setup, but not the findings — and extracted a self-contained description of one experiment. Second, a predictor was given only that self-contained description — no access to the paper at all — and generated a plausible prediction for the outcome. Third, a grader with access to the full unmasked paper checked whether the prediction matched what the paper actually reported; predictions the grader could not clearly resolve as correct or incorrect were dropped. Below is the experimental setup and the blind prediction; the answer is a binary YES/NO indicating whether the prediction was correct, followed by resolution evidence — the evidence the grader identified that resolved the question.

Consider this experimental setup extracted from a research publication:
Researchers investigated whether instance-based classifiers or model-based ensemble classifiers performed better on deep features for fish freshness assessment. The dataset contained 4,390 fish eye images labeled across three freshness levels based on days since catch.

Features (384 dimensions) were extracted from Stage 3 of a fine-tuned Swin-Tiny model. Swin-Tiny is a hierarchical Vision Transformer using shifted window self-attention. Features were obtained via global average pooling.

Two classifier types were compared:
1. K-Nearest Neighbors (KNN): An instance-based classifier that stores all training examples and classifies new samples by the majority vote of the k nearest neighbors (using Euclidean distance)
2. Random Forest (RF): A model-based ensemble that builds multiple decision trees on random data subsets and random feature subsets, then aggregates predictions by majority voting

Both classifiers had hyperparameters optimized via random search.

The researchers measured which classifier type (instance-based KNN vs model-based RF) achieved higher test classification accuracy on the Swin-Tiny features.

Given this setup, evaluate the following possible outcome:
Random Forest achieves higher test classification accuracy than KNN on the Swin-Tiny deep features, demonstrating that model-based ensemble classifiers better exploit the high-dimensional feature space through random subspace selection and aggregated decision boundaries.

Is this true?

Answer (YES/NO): NO